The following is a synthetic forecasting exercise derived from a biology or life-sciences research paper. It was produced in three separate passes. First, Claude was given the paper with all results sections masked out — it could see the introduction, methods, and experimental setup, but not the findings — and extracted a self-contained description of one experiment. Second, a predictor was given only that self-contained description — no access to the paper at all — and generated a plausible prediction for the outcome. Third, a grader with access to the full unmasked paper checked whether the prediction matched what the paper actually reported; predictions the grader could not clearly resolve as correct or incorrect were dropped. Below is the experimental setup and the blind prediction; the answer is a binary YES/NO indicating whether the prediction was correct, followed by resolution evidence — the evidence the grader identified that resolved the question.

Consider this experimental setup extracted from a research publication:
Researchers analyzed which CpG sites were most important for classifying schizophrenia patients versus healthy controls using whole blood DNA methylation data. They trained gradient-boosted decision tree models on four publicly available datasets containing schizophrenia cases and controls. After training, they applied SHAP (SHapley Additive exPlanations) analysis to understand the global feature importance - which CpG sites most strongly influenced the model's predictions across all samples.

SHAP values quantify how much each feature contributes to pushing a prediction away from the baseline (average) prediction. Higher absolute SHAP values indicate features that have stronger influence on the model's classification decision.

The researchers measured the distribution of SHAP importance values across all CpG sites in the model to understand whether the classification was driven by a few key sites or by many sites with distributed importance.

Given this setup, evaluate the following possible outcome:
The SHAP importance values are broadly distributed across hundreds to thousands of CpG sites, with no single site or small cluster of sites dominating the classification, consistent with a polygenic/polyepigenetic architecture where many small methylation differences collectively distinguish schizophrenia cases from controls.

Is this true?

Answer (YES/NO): NO